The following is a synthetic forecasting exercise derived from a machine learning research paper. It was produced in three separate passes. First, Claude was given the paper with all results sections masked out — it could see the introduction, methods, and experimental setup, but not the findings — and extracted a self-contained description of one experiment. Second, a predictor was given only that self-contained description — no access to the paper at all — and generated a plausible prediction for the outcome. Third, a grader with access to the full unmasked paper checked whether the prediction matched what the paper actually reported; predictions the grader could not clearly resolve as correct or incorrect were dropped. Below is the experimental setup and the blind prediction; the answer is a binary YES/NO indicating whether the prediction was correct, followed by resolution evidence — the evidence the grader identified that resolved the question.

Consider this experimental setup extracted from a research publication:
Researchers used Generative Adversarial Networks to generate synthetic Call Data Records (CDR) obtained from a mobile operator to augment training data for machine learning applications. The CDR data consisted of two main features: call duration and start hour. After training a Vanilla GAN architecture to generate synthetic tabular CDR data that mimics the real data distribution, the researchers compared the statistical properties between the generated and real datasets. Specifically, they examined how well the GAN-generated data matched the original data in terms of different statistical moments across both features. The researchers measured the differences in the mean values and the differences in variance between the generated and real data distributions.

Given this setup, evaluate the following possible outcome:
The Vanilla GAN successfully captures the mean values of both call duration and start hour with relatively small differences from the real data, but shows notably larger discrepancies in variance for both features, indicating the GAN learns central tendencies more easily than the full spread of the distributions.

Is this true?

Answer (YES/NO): YES